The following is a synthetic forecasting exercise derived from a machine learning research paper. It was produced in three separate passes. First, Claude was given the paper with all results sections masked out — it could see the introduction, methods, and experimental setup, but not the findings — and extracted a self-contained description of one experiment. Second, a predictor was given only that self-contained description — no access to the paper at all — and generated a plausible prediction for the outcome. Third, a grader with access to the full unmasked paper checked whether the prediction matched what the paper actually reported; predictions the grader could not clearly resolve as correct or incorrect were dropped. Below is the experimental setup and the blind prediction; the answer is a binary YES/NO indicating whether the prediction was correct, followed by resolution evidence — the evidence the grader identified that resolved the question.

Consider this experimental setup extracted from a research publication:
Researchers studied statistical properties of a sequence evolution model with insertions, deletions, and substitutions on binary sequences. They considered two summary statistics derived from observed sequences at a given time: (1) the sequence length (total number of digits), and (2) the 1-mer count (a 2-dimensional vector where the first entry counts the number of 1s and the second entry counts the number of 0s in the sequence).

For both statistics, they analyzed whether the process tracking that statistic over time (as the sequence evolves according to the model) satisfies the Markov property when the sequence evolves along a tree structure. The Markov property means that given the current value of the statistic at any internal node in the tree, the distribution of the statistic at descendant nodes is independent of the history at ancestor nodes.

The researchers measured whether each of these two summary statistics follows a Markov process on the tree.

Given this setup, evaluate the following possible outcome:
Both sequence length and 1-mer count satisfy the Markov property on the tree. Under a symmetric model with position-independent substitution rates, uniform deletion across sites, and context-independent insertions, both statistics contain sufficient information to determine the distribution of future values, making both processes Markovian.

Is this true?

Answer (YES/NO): YES